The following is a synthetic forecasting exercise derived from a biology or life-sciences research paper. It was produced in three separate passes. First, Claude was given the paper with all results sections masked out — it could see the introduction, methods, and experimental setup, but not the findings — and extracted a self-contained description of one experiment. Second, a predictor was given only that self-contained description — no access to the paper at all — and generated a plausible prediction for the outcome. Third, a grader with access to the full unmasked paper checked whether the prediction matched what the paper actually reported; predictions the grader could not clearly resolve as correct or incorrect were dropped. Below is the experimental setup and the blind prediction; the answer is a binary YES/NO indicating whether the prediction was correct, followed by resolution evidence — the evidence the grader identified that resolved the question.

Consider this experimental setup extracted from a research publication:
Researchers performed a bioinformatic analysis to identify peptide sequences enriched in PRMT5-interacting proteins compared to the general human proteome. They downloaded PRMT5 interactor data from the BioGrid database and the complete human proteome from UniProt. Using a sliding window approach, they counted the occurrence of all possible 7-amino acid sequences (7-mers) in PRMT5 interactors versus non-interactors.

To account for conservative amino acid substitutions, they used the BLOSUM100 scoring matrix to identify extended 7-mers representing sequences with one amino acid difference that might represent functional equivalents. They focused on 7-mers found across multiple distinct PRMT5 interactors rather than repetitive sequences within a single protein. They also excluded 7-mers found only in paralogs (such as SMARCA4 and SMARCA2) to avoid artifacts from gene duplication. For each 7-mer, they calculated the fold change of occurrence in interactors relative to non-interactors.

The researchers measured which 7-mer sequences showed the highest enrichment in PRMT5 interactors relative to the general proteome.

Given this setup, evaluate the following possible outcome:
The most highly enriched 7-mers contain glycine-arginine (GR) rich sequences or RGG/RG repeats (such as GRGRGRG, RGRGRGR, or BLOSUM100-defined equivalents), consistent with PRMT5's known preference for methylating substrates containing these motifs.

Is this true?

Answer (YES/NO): NO